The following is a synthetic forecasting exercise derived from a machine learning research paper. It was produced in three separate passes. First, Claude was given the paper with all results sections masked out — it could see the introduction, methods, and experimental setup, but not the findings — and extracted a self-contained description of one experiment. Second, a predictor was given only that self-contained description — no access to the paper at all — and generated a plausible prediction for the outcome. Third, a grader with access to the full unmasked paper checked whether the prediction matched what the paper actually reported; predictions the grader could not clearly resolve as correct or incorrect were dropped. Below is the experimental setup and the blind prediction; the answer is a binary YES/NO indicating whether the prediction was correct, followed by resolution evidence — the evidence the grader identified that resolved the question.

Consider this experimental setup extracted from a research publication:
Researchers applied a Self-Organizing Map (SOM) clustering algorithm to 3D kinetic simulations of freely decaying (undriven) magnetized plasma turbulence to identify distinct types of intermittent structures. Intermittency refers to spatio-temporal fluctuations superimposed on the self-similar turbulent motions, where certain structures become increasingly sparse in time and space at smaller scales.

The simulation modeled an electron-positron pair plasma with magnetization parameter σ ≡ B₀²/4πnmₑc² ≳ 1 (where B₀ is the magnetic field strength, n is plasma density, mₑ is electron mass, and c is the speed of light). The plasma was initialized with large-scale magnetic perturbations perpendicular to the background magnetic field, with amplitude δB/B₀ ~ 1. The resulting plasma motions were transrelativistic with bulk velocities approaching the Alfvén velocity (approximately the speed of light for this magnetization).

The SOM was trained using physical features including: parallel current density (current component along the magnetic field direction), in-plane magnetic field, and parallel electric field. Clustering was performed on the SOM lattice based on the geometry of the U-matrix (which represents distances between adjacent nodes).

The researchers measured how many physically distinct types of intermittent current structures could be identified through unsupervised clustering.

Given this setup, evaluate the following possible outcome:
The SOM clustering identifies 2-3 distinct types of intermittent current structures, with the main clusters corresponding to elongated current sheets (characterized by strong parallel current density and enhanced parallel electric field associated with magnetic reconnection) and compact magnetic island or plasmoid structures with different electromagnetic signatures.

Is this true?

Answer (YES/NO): NO